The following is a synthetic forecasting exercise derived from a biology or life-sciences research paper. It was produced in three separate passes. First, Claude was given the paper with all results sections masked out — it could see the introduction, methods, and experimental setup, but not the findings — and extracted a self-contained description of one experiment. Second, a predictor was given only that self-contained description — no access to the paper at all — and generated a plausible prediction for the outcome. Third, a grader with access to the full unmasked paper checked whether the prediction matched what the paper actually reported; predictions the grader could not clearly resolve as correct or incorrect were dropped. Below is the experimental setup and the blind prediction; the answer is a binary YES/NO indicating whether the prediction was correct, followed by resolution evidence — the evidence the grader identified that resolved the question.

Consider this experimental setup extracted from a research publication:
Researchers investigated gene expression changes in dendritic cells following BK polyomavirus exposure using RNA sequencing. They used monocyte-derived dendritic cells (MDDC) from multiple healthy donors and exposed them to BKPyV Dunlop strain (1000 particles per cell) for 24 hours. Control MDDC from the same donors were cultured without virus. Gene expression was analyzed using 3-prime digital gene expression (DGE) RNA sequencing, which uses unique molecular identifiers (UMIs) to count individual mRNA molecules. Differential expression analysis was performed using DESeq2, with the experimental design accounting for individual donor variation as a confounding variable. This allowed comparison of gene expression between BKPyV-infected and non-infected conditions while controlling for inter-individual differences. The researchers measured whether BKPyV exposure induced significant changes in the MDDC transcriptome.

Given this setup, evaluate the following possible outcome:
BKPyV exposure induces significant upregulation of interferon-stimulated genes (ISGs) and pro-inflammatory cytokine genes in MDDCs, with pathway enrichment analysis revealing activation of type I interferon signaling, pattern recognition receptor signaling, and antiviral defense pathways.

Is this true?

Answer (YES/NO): NO